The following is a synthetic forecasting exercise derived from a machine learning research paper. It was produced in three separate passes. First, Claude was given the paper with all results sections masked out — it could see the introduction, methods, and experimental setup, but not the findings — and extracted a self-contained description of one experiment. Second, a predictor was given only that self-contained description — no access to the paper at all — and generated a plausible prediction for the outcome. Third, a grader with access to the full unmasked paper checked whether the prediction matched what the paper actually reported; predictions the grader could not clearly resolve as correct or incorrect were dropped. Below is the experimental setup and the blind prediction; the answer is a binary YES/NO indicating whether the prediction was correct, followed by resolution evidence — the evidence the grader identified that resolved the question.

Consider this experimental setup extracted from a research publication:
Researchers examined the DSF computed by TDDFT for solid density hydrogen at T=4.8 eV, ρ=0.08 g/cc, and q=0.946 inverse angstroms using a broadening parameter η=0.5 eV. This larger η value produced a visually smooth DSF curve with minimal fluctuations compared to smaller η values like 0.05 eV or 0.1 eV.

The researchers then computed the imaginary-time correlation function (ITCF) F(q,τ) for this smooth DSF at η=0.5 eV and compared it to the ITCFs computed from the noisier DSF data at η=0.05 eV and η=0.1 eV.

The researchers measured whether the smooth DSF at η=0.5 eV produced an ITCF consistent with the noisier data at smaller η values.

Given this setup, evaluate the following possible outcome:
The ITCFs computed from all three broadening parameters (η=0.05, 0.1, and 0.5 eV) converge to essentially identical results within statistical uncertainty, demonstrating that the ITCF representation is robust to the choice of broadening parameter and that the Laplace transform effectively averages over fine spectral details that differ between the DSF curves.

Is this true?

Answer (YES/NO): NO